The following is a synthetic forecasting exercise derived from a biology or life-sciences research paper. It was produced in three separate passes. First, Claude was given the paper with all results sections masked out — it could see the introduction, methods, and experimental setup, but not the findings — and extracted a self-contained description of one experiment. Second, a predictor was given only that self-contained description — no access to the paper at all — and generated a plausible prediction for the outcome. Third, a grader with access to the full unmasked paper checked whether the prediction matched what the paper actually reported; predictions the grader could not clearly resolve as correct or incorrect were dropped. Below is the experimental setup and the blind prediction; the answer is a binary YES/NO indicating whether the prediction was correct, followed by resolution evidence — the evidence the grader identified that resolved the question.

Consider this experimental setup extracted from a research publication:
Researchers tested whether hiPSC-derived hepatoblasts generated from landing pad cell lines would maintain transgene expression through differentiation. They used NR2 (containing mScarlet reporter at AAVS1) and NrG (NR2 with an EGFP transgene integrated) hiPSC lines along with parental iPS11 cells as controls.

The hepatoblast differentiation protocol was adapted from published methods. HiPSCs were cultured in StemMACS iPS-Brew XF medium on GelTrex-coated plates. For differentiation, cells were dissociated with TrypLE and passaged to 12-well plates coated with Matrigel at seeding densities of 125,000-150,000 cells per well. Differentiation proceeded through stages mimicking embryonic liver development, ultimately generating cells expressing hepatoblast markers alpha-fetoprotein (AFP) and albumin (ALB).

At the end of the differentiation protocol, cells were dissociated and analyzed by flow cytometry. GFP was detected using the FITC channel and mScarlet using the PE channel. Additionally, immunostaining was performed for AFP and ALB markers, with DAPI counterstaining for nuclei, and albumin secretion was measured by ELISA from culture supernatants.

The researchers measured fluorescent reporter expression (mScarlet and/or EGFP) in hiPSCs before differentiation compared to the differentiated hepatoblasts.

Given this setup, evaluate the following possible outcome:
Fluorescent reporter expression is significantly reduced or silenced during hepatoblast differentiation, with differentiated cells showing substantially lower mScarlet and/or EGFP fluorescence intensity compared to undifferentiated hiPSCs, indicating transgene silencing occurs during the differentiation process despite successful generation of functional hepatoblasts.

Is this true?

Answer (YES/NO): YES